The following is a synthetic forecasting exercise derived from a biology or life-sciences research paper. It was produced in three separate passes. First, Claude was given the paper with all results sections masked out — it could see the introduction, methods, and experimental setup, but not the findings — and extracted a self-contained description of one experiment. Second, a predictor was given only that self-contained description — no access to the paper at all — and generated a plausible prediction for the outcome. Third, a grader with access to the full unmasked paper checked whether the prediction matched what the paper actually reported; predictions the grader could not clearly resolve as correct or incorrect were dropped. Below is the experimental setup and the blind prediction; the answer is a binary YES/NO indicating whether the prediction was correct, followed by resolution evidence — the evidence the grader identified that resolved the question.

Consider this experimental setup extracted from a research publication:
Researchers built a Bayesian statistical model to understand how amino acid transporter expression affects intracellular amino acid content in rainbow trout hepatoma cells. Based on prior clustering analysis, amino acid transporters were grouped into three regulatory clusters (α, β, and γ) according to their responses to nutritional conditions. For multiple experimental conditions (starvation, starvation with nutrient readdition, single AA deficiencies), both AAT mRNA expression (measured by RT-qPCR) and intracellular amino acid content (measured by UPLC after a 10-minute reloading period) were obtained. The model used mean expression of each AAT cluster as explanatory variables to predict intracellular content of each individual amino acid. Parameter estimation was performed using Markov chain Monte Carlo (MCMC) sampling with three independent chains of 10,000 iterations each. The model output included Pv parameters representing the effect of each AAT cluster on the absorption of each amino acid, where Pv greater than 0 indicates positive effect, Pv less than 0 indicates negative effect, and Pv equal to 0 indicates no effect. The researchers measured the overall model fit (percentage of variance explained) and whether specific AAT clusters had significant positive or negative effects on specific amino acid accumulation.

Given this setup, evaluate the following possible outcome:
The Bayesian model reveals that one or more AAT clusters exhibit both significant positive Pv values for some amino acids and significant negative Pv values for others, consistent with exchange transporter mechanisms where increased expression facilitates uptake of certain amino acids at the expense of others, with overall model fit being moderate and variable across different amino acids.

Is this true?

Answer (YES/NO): YES